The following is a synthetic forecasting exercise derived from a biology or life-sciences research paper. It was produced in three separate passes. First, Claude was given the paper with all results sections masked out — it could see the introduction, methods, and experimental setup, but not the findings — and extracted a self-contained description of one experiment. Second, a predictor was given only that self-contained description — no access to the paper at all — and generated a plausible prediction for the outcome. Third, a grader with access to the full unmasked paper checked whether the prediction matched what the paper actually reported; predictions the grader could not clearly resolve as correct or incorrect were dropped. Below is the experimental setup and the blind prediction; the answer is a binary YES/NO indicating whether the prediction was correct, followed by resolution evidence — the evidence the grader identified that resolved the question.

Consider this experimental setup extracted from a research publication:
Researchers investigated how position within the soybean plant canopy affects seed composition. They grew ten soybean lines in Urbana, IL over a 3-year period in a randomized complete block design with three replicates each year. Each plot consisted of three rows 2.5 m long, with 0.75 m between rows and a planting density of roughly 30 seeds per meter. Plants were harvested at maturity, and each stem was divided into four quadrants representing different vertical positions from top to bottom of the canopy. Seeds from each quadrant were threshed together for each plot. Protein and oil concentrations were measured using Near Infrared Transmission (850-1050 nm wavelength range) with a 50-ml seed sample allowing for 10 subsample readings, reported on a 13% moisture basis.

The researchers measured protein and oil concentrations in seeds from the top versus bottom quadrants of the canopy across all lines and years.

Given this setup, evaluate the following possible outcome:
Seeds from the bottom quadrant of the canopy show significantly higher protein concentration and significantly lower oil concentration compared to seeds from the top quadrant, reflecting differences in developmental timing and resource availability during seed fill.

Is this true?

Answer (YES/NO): NO